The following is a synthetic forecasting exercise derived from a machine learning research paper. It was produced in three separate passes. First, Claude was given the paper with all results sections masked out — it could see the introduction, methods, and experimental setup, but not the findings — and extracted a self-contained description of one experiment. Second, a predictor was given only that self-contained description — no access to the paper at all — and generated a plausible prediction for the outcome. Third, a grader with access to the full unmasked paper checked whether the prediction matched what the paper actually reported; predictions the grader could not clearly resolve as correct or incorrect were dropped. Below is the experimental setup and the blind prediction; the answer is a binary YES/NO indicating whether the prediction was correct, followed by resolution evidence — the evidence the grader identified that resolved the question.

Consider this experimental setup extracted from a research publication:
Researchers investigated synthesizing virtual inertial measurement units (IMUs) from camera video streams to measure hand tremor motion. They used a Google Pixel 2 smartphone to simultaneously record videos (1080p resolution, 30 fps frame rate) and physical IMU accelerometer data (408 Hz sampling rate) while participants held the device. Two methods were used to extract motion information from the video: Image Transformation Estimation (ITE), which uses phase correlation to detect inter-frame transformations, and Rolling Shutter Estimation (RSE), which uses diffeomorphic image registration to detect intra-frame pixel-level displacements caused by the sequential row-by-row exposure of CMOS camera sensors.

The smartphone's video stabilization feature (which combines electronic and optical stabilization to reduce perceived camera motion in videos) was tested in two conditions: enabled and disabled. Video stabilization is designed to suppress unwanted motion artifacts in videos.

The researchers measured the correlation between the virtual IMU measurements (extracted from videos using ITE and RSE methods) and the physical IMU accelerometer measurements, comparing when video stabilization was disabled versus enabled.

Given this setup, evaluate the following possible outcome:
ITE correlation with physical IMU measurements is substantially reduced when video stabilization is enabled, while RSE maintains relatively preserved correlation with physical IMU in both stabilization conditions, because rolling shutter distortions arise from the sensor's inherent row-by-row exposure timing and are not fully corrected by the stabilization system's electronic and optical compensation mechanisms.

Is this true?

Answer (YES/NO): YES